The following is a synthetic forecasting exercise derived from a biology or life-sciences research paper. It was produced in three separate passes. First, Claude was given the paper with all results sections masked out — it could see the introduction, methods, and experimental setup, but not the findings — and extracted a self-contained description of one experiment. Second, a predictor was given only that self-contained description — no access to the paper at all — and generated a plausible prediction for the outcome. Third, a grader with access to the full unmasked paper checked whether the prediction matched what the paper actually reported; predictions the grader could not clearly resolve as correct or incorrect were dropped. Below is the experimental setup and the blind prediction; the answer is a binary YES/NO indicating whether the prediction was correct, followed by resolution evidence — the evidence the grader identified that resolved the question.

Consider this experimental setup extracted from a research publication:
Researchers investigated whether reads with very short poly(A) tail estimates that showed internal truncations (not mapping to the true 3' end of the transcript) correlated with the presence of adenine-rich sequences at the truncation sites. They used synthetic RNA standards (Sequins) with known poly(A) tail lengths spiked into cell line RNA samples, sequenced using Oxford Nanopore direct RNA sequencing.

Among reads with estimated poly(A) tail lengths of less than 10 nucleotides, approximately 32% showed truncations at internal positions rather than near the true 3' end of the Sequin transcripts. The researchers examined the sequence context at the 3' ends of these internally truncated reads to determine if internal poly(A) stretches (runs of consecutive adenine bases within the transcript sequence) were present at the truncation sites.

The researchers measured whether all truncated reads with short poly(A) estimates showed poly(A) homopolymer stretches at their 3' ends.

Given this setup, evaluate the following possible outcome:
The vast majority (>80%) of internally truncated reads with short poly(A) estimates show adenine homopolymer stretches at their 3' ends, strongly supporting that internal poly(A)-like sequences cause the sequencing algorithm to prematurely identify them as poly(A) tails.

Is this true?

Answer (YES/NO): NO